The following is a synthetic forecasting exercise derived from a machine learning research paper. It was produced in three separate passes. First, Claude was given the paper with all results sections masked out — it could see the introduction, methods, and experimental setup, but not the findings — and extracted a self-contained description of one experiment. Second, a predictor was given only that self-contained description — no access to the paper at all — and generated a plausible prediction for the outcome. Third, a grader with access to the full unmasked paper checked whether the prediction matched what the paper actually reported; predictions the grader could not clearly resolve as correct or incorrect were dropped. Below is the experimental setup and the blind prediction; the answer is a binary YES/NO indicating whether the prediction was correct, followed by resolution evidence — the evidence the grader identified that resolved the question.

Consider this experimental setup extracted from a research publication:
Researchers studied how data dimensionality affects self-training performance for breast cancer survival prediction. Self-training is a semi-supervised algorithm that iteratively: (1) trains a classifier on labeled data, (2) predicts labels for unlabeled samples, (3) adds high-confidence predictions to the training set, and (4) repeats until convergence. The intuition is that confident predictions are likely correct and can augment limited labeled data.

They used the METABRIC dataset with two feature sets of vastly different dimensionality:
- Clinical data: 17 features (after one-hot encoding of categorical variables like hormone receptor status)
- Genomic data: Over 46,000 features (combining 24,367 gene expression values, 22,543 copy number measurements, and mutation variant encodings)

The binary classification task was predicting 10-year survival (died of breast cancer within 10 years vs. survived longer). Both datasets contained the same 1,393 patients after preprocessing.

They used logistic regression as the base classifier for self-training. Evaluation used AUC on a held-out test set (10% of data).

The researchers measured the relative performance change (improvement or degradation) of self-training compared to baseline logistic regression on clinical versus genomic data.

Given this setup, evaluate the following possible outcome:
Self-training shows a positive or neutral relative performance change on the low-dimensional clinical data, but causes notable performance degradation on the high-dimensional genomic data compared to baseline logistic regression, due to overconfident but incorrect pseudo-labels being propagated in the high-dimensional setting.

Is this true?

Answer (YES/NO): YES